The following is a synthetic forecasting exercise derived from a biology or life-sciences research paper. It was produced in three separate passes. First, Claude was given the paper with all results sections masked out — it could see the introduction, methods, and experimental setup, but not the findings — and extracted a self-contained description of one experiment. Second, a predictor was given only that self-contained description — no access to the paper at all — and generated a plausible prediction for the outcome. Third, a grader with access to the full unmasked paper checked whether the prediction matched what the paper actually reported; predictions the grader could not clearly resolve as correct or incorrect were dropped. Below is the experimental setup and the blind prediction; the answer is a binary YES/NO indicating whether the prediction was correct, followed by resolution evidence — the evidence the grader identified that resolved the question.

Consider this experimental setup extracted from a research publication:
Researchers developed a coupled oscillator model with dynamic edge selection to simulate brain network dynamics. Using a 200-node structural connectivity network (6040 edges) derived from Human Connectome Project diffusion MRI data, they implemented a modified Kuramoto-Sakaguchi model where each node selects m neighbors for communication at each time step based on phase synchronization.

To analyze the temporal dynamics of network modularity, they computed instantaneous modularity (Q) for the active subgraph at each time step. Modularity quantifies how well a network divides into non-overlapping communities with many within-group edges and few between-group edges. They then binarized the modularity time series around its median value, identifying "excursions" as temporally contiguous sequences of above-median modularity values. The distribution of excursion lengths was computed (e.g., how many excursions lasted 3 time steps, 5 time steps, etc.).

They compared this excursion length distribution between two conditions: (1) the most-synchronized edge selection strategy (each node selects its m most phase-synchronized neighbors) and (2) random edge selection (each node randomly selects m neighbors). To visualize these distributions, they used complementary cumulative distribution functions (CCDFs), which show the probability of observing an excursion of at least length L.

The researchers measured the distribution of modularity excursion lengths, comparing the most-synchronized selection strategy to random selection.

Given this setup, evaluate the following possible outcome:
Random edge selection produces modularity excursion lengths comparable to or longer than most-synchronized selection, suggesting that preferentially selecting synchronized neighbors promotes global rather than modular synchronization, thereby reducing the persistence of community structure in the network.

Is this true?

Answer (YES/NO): NO